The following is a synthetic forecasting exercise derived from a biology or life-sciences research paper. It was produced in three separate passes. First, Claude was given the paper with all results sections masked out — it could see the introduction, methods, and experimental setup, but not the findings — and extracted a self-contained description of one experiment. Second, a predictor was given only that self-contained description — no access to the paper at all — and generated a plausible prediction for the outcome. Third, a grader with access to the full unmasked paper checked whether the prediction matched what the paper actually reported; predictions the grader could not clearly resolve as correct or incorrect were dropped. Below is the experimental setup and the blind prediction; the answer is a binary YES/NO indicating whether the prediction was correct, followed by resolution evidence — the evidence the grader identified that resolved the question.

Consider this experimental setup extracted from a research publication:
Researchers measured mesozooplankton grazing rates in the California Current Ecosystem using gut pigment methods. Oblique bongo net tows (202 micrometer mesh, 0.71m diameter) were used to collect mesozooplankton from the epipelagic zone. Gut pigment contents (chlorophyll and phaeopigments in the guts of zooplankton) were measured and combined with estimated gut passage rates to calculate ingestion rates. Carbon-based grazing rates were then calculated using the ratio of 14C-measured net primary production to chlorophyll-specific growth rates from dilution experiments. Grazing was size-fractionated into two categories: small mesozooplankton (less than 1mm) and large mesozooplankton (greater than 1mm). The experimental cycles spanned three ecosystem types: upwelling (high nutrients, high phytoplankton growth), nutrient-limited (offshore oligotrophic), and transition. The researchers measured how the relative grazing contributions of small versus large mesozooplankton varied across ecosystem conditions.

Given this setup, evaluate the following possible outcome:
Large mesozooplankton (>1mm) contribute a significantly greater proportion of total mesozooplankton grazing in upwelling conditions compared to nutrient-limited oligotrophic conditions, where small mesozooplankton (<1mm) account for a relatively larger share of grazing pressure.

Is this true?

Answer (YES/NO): YES